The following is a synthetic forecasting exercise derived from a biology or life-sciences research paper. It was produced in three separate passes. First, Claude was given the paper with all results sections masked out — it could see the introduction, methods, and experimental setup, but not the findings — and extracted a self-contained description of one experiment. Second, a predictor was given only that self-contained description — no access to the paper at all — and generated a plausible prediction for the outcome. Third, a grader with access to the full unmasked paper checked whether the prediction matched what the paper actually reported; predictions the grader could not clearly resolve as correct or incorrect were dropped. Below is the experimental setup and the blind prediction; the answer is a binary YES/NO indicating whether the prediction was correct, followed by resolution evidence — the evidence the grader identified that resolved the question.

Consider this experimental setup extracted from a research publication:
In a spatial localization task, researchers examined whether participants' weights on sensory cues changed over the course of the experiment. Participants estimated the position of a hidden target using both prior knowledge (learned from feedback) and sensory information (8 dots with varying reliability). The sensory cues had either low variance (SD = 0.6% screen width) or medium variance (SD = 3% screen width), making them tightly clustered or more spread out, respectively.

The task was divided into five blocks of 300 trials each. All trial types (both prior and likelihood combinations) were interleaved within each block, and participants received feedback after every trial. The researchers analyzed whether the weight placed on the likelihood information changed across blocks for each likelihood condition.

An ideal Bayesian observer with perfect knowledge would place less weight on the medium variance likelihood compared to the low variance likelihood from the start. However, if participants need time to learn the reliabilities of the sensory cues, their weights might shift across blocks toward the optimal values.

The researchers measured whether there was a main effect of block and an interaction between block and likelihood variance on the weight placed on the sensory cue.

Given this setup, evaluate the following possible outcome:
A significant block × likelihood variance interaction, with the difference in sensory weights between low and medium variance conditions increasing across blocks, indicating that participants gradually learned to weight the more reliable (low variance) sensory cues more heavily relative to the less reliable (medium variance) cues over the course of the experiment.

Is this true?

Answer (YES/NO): NO